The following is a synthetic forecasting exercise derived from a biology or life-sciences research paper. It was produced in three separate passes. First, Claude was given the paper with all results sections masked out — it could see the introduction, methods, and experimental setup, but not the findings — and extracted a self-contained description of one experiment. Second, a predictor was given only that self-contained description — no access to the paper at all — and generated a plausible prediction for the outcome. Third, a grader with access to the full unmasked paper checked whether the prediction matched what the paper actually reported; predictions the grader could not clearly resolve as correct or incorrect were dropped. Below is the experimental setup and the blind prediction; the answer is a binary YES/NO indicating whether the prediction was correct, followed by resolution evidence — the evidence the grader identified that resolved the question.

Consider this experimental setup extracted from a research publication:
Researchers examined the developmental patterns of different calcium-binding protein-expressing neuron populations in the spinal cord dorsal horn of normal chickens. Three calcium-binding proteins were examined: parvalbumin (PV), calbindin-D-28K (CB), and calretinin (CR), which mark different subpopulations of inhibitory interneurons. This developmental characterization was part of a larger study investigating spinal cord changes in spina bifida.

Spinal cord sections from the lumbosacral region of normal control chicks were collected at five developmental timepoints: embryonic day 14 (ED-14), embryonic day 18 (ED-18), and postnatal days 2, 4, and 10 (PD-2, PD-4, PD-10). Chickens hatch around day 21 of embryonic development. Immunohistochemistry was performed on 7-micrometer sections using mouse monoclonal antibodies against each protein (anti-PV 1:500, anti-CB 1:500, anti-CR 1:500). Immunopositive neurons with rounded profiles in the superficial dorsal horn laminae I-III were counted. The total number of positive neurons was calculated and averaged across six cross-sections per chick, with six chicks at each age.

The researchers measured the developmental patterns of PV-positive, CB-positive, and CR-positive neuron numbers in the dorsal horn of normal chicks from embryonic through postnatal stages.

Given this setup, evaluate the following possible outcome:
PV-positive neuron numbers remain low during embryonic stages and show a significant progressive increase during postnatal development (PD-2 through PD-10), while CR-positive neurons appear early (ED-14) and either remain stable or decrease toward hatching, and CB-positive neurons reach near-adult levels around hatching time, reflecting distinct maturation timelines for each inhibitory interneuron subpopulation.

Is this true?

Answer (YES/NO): NO